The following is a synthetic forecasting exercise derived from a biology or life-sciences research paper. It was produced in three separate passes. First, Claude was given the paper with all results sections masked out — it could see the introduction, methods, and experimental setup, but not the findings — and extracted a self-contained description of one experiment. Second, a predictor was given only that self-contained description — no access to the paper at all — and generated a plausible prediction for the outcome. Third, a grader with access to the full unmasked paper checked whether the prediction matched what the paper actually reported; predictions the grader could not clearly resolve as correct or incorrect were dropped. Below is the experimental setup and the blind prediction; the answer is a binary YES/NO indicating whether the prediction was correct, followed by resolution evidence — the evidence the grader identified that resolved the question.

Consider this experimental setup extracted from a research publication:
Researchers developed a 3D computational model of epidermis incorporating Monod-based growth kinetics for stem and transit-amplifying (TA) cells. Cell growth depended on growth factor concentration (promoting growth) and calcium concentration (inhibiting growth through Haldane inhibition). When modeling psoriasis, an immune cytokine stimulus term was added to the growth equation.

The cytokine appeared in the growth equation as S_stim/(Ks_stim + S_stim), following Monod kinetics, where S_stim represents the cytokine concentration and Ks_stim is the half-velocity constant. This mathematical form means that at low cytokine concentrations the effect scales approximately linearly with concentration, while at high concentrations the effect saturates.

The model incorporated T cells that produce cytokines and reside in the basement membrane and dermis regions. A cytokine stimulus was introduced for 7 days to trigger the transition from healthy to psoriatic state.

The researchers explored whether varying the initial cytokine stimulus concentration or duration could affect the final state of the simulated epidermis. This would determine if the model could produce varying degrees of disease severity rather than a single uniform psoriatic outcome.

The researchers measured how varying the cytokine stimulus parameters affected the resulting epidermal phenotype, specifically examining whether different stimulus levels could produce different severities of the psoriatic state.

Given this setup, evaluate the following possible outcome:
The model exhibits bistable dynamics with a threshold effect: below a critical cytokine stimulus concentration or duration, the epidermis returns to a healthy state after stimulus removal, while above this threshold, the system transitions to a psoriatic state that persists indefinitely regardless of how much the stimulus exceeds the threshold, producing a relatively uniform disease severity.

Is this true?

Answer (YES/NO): NO